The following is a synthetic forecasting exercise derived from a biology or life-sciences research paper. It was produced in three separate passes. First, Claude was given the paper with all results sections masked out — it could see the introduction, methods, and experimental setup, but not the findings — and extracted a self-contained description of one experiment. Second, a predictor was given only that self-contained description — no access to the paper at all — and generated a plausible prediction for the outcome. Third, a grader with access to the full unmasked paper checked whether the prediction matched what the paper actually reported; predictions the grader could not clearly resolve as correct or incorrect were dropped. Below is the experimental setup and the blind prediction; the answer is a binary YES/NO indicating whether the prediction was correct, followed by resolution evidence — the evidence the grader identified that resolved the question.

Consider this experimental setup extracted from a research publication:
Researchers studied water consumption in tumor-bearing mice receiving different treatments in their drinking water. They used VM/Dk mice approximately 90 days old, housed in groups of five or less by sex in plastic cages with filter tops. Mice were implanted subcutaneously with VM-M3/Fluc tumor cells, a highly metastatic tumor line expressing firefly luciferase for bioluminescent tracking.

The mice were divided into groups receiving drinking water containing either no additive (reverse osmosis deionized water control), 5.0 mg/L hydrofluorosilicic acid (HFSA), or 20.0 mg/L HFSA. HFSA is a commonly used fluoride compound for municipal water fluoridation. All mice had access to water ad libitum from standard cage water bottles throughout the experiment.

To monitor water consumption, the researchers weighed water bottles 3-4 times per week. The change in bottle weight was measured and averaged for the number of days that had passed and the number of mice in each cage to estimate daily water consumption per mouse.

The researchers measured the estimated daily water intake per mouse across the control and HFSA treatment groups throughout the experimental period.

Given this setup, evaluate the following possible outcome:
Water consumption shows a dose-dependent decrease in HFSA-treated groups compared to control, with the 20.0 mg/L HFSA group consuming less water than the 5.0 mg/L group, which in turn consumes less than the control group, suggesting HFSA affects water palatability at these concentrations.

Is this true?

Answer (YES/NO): NO